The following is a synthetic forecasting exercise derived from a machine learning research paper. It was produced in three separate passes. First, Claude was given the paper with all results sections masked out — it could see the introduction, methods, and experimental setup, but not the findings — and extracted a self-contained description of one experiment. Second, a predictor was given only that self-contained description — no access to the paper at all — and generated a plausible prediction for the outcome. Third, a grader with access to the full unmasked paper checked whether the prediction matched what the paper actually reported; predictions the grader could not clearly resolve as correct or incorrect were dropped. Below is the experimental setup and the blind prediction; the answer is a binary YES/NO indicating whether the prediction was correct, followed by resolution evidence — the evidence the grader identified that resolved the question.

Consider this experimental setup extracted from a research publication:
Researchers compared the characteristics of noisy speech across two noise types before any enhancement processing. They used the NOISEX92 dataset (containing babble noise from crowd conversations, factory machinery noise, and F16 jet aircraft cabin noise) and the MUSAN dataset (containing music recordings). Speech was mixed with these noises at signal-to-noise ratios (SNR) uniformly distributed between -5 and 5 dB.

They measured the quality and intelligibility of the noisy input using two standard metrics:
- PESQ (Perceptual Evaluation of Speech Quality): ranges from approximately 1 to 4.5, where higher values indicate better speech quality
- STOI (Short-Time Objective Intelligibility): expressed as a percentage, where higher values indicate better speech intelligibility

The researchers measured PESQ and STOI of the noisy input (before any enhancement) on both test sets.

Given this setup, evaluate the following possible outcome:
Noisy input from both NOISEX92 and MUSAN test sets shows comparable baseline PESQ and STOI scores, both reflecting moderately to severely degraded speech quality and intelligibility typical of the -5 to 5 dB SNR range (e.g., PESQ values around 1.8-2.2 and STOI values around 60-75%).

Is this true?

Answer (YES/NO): NO